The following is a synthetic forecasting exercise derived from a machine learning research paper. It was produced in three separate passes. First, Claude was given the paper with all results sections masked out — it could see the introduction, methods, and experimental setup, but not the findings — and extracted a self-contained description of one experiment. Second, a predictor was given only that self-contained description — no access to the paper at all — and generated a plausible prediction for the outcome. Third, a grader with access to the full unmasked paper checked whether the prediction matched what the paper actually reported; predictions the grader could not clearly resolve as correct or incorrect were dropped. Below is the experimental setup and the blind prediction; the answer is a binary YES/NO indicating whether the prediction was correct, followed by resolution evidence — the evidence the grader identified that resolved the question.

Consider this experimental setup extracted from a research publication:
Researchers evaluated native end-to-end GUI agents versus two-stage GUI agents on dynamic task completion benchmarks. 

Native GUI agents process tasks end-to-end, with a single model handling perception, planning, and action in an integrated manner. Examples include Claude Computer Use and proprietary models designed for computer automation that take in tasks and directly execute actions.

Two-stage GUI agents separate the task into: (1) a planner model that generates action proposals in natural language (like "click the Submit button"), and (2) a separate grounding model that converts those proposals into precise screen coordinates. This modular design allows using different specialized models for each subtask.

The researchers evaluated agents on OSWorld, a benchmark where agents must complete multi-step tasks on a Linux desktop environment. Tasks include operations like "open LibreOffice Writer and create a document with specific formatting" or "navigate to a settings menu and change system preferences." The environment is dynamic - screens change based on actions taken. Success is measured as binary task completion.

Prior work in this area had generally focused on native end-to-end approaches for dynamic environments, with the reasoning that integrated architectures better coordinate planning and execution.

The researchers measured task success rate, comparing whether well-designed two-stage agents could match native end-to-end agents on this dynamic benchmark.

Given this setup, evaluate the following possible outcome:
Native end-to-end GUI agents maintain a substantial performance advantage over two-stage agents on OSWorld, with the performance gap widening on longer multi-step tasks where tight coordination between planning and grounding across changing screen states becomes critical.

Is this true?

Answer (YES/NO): NO